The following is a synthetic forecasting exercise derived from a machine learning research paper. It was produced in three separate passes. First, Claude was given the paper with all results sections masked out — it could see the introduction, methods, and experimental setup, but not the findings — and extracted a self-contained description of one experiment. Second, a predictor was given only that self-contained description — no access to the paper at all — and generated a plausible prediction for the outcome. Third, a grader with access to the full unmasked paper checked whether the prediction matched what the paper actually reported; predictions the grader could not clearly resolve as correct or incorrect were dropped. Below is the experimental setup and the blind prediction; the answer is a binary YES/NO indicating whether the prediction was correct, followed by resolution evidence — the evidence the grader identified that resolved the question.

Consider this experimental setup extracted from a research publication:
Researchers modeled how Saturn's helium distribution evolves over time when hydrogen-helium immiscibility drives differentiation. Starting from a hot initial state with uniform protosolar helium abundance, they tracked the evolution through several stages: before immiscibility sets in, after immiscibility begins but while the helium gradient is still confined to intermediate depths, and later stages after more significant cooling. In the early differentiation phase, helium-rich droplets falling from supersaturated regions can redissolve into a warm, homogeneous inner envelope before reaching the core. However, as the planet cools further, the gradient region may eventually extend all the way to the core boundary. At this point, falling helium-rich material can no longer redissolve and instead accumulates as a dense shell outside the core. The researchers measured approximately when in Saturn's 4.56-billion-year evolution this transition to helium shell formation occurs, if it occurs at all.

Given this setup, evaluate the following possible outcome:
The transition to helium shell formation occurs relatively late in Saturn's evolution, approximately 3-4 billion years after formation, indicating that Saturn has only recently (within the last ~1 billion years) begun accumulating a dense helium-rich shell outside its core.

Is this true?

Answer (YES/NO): NO